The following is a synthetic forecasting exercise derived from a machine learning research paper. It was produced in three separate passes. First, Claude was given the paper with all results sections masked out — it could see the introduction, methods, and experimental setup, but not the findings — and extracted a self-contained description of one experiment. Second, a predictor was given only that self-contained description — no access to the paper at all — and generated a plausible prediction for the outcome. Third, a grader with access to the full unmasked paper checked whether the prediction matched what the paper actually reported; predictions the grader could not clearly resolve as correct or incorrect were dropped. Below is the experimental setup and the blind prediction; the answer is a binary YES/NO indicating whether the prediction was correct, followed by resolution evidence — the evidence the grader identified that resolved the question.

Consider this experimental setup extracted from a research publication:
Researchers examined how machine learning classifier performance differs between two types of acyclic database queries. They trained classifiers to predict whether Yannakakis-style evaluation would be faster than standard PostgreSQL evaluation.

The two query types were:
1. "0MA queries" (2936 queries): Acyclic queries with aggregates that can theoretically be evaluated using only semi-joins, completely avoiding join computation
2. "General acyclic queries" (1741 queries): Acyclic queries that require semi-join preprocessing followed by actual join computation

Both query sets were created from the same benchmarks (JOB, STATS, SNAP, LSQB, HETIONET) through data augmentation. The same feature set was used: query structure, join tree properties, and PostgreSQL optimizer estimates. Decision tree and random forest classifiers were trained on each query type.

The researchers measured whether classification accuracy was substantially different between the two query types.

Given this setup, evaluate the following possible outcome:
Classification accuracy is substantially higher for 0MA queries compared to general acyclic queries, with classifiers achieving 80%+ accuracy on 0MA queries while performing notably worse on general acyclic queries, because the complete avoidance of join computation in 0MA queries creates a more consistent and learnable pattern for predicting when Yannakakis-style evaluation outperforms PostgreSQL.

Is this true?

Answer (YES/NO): NO